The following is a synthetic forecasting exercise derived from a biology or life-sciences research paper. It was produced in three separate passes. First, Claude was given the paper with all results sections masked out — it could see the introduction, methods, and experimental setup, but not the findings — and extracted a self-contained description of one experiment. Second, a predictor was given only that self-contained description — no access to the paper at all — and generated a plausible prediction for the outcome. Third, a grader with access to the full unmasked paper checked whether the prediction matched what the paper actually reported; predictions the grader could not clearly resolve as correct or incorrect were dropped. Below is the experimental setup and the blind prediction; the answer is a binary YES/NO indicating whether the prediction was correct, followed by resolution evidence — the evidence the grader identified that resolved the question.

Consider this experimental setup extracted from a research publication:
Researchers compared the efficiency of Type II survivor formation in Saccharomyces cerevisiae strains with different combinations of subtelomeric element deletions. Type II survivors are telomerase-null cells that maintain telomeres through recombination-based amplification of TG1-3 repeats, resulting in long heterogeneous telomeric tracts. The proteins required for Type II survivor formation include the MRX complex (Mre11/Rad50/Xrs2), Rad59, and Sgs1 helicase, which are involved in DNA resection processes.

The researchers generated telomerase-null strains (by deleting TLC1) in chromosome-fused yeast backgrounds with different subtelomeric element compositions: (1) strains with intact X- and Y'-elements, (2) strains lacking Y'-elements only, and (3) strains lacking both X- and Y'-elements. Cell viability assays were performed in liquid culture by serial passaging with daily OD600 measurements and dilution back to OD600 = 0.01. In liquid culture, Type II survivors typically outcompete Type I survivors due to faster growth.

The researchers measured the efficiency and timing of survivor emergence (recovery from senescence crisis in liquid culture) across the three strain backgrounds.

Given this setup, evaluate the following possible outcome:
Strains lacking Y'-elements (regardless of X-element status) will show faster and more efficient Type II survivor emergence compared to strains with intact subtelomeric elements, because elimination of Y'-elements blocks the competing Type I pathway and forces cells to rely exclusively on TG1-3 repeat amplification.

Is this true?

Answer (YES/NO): NO